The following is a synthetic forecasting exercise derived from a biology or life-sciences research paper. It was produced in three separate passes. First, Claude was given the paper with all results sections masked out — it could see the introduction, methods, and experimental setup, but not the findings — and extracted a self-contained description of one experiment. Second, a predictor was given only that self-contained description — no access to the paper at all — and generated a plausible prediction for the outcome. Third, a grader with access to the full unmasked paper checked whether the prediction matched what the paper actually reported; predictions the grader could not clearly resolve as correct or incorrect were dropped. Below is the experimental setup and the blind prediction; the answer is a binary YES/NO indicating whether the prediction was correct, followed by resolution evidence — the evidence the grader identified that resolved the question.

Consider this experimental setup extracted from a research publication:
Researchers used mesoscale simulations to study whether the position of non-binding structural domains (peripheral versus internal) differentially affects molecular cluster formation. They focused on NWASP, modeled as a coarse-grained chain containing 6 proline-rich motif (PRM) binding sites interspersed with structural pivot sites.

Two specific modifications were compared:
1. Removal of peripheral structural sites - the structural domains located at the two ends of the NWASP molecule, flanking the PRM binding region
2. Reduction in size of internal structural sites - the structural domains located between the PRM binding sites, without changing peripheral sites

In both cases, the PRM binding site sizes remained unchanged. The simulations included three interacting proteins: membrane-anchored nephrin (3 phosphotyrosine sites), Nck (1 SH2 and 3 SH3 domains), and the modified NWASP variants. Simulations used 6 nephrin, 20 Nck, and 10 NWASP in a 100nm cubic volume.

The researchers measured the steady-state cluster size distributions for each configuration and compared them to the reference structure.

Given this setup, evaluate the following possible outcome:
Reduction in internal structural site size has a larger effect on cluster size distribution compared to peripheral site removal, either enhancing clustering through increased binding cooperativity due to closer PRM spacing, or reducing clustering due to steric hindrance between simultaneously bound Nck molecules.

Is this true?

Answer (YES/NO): NO